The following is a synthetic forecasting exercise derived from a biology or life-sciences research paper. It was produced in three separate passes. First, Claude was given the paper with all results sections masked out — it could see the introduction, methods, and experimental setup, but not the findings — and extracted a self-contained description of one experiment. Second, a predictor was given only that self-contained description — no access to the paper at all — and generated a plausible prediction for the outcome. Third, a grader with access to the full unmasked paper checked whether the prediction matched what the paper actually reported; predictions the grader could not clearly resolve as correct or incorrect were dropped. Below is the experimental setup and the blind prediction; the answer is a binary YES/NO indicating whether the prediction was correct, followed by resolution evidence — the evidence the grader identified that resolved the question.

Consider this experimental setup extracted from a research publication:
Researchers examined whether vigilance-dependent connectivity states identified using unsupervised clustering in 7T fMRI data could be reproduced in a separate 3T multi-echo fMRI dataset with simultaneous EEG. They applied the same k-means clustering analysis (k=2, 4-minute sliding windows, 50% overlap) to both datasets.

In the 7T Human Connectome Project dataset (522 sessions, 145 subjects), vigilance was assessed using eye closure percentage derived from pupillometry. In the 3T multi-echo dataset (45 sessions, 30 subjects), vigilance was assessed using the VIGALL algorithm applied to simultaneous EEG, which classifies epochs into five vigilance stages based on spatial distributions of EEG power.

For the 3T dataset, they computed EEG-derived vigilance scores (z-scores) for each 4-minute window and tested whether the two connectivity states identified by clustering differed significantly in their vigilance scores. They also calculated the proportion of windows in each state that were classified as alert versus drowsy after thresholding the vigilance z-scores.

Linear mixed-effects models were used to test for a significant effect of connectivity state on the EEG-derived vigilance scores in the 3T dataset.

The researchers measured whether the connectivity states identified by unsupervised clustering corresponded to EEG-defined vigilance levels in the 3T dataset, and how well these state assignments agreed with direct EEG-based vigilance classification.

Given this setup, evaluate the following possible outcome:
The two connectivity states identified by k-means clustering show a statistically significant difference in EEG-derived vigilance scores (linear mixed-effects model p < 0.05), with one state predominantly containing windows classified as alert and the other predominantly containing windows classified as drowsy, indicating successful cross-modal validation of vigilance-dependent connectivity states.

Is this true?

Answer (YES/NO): NO